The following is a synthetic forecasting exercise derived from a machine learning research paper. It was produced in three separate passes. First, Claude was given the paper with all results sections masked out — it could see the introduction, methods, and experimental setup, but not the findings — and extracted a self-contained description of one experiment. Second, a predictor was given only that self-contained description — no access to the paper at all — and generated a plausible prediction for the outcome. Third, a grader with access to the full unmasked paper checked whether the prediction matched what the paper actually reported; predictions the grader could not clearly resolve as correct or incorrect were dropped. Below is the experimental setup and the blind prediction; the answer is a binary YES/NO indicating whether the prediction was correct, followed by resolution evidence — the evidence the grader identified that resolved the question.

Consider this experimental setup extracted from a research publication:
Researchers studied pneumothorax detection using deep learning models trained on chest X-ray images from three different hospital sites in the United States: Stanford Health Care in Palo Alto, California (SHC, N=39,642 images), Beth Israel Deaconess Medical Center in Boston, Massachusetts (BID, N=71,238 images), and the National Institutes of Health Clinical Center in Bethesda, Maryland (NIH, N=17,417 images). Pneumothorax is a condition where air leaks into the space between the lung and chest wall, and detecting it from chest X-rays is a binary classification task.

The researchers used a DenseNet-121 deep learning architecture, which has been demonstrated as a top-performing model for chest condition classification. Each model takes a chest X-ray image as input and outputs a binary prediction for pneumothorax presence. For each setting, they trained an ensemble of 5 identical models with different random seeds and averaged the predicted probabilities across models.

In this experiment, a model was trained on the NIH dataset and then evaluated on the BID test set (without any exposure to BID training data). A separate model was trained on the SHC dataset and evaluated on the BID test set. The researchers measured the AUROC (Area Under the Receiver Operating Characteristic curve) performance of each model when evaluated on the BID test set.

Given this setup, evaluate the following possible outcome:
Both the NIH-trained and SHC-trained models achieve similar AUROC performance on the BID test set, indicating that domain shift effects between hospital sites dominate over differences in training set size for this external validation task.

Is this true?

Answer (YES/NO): NO